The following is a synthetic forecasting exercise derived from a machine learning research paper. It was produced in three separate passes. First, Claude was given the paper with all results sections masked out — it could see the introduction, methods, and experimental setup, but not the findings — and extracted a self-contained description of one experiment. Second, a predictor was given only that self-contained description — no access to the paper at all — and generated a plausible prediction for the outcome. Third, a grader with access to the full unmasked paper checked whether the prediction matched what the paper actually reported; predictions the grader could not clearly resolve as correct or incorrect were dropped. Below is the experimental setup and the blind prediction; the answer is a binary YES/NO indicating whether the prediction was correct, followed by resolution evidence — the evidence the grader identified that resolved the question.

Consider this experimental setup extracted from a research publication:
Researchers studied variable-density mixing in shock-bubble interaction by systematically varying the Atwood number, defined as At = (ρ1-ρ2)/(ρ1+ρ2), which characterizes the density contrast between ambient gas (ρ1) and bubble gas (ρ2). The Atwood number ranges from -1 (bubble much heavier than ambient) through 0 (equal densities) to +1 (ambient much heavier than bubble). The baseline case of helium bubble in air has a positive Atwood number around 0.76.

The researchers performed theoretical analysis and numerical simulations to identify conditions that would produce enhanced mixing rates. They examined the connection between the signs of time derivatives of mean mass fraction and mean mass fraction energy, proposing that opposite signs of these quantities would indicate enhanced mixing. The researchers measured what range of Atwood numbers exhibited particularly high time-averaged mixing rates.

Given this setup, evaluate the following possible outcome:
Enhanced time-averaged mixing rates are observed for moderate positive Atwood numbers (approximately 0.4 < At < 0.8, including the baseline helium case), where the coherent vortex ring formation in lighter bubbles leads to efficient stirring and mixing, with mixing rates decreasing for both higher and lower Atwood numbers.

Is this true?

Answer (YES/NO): NO